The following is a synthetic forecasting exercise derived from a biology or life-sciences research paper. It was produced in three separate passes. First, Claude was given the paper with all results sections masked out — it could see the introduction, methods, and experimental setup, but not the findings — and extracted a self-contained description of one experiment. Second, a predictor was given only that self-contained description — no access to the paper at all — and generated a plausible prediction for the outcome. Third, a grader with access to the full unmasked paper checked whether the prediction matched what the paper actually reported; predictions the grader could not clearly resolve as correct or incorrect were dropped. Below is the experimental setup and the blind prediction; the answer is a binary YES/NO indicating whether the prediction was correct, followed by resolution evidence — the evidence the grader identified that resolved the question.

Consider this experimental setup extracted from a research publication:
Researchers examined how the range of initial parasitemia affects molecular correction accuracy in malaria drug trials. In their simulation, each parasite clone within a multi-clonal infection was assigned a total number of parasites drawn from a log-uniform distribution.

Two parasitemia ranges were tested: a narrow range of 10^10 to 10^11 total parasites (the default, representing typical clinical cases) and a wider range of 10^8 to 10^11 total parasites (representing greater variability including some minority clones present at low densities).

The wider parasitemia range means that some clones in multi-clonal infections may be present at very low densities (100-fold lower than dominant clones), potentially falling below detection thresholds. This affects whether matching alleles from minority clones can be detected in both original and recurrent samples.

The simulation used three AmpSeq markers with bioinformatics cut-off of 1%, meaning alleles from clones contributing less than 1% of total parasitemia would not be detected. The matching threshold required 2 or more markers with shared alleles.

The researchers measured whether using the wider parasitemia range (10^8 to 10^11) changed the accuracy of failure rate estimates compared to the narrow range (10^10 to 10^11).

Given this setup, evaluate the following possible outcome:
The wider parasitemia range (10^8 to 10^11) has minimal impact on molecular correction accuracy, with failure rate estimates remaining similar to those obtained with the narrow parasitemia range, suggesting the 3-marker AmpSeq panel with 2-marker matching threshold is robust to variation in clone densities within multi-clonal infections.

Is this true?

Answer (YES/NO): YES